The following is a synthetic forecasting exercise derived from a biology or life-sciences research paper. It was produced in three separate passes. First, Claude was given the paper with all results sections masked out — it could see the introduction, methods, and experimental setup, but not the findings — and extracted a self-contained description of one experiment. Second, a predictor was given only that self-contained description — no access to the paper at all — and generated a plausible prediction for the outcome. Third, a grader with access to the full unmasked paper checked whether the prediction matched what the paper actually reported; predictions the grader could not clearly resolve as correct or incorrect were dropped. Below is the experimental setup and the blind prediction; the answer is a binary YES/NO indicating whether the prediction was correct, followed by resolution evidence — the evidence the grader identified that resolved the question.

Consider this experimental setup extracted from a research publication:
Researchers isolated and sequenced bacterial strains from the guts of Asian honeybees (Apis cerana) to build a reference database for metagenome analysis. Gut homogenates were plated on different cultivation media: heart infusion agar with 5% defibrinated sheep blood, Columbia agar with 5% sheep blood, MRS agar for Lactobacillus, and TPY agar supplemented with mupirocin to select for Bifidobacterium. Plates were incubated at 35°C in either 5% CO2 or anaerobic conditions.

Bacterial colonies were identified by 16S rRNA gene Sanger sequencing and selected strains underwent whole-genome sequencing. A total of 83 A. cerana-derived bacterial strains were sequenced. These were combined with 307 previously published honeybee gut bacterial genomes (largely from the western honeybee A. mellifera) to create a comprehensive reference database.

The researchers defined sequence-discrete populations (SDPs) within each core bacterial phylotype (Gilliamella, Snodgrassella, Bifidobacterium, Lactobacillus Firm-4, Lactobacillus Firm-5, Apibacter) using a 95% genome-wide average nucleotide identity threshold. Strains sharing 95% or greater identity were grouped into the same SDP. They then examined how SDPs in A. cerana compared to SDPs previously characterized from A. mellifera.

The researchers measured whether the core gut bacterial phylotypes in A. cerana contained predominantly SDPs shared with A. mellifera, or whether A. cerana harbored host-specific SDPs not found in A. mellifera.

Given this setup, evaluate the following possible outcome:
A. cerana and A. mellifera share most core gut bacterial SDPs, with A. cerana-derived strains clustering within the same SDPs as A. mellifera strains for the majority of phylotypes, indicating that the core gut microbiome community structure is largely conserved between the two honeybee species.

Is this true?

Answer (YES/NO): NO